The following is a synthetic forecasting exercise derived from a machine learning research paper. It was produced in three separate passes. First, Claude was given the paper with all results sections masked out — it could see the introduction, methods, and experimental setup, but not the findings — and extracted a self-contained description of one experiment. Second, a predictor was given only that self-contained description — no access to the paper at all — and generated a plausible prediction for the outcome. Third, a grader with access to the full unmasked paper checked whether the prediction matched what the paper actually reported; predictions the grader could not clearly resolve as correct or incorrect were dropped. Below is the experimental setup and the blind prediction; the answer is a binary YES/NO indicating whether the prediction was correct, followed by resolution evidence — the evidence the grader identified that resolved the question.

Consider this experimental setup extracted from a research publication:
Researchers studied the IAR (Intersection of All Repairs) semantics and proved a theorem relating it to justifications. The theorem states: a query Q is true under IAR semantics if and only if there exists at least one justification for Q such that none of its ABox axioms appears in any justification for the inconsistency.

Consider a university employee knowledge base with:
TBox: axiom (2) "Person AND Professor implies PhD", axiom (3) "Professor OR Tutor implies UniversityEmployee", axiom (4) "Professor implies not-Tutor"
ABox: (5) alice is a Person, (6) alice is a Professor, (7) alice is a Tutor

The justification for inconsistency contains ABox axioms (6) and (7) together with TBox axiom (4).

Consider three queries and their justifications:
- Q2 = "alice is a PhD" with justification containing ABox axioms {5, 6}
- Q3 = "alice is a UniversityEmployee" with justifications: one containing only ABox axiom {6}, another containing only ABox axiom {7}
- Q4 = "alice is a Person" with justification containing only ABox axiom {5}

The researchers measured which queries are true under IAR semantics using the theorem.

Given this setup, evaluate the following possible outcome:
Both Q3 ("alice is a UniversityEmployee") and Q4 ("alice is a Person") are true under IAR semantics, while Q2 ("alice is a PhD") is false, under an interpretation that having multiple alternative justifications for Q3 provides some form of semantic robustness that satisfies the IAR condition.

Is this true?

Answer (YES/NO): NO